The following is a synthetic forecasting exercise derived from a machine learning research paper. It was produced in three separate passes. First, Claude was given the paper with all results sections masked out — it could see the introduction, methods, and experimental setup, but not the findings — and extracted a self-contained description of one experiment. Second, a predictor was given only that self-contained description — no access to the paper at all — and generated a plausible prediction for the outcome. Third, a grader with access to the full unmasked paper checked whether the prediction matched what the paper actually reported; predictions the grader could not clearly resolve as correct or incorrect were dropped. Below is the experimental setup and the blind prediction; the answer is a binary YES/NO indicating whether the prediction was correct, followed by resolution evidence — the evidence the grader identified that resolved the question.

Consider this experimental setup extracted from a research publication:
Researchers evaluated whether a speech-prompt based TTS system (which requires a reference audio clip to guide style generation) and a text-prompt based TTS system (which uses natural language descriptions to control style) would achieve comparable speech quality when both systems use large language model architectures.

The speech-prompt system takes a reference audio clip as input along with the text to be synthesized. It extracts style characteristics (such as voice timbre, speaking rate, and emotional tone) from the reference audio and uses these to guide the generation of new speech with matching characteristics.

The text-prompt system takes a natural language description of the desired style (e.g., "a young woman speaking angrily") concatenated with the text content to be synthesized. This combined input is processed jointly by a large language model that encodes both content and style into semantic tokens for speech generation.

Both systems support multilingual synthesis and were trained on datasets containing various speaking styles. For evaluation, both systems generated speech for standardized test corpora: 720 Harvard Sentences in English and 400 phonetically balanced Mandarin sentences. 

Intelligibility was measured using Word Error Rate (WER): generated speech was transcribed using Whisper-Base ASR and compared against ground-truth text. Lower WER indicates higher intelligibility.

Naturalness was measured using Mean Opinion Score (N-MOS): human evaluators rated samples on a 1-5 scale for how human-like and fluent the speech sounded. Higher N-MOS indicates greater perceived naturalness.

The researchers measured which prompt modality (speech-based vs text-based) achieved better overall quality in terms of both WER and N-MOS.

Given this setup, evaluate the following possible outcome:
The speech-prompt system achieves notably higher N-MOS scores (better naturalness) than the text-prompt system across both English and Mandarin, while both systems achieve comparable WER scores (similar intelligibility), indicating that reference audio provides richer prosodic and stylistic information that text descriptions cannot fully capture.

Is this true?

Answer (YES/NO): NO